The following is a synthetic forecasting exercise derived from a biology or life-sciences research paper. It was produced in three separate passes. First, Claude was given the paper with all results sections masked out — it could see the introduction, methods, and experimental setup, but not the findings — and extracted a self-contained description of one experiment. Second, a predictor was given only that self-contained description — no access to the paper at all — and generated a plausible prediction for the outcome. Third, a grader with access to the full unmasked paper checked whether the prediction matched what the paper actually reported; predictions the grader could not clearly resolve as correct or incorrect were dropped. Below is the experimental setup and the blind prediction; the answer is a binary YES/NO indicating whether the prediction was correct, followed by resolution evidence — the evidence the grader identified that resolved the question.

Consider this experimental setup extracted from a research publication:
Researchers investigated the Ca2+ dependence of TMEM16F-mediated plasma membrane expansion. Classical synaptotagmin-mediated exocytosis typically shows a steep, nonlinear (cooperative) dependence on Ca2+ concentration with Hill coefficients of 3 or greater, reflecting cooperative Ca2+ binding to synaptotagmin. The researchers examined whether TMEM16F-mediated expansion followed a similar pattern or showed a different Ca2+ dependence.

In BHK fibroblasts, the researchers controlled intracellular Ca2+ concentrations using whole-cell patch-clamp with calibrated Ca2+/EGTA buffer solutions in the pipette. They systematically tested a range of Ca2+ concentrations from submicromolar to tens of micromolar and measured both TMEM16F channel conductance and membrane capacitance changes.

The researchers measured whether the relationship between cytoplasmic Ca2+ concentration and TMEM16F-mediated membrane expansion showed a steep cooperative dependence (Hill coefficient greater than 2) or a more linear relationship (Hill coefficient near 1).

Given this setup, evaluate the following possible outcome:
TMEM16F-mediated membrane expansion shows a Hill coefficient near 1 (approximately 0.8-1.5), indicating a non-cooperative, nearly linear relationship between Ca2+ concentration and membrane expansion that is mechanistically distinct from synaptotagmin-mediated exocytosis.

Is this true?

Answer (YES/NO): YES